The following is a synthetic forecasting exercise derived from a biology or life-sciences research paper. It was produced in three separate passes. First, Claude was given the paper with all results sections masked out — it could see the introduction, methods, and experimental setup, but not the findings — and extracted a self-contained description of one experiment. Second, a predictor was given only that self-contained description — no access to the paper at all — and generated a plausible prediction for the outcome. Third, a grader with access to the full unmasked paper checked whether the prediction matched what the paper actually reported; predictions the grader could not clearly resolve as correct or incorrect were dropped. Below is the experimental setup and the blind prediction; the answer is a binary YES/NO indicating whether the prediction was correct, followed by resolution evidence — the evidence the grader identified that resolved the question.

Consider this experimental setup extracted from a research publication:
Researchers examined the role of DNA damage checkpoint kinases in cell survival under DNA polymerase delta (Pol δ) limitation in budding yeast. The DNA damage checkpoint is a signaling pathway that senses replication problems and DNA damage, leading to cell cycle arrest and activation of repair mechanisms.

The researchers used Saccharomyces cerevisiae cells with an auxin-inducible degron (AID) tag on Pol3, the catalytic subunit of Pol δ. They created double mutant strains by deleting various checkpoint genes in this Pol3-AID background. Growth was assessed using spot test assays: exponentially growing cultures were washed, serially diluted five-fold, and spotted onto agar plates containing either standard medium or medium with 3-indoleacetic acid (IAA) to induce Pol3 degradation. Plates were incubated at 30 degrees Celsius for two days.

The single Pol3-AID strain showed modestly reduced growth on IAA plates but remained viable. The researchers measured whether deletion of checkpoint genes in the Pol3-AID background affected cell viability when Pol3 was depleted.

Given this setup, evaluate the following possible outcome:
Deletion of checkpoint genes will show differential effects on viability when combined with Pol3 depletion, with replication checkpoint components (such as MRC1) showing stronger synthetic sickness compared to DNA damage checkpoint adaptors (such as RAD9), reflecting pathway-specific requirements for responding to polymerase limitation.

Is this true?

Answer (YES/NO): NO